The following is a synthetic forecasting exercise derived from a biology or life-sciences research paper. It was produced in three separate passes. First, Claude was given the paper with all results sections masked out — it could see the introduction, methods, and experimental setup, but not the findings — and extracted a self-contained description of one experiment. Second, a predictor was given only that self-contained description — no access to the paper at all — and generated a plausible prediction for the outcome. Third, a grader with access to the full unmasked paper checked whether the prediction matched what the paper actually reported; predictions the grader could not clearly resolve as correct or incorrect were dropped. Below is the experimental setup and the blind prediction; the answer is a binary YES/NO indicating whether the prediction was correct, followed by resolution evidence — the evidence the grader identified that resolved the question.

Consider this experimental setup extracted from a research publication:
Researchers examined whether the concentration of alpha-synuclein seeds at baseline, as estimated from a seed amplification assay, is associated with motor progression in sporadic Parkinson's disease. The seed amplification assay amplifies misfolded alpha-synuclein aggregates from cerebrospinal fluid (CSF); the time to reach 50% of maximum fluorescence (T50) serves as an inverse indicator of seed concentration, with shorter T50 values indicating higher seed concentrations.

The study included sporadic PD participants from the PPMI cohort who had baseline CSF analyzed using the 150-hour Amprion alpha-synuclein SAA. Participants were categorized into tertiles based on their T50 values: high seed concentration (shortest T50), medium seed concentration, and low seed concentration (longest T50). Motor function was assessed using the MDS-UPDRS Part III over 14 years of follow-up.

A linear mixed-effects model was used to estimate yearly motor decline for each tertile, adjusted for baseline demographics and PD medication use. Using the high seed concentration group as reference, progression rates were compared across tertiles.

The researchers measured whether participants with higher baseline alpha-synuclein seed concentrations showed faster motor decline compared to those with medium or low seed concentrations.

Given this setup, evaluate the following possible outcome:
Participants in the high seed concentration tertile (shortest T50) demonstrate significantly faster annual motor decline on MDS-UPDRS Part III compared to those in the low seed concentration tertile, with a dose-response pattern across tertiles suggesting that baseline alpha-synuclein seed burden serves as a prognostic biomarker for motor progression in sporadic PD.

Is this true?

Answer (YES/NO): NO